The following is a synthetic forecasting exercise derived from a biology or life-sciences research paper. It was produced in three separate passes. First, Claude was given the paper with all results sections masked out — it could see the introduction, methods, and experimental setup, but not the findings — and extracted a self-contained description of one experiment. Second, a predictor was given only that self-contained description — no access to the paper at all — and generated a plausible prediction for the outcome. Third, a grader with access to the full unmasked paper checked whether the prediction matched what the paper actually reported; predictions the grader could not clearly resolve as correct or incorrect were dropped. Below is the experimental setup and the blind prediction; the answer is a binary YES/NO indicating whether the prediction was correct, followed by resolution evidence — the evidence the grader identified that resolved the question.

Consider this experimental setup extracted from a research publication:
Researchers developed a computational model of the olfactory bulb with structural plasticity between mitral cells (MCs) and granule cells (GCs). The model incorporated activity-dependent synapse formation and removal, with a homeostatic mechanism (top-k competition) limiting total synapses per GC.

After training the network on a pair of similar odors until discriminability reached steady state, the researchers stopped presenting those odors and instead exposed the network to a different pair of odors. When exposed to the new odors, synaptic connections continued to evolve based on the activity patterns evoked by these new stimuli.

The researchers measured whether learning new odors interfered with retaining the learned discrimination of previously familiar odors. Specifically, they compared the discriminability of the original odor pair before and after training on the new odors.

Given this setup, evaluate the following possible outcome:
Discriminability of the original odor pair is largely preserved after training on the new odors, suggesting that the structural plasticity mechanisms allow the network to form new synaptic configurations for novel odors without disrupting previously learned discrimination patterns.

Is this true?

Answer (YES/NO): NO